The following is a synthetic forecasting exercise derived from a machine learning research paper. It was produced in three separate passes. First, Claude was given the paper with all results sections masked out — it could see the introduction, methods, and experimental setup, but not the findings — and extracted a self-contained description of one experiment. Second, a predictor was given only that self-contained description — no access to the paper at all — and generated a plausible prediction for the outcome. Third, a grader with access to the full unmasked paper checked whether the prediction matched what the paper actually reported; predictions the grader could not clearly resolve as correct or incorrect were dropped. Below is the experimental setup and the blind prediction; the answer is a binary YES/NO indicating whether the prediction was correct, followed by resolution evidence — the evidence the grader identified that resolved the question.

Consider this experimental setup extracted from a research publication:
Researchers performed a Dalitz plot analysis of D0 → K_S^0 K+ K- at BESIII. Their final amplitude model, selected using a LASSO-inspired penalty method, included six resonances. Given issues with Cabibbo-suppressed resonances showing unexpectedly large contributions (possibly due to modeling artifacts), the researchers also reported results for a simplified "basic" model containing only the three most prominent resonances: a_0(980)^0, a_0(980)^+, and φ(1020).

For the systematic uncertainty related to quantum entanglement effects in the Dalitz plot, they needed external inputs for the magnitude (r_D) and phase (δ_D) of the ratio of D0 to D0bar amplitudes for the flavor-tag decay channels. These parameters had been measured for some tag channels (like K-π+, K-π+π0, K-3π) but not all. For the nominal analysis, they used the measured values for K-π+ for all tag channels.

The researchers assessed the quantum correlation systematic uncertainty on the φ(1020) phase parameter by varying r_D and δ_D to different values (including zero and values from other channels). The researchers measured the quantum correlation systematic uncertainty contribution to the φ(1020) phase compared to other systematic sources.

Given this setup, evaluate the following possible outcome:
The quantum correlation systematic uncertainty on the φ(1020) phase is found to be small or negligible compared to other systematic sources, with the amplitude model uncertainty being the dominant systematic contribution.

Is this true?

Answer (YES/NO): NO